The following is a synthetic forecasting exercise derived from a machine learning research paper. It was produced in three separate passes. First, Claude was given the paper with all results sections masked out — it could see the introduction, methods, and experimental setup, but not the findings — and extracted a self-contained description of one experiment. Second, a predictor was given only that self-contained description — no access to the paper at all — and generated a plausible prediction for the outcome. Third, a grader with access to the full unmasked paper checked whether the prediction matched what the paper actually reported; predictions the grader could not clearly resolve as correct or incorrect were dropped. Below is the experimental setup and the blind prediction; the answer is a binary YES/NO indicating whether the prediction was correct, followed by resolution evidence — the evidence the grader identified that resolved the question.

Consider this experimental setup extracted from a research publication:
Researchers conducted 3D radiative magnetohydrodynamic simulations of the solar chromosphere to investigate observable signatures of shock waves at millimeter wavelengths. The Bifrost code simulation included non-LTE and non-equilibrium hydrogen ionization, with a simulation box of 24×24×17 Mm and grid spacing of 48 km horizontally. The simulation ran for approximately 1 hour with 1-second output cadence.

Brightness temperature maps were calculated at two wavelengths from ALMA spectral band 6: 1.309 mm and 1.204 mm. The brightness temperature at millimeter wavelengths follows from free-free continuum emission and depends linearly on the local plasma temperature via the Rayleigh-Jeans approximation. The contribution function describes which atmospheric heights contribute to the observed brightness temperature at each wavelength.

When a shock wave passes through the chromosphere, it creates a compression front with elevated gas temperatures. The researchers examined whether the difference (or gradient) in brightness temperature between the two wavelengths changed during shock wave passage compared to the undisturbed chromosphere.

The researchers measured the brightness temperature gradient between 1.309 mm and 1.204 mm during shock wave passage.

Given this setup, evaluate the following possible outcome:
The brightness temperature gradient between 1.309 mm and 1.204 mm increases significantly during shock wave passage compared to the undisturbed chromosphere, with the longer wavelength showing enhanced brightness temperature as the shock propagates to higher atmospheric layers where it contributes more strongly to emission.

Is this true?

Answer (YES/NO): YES